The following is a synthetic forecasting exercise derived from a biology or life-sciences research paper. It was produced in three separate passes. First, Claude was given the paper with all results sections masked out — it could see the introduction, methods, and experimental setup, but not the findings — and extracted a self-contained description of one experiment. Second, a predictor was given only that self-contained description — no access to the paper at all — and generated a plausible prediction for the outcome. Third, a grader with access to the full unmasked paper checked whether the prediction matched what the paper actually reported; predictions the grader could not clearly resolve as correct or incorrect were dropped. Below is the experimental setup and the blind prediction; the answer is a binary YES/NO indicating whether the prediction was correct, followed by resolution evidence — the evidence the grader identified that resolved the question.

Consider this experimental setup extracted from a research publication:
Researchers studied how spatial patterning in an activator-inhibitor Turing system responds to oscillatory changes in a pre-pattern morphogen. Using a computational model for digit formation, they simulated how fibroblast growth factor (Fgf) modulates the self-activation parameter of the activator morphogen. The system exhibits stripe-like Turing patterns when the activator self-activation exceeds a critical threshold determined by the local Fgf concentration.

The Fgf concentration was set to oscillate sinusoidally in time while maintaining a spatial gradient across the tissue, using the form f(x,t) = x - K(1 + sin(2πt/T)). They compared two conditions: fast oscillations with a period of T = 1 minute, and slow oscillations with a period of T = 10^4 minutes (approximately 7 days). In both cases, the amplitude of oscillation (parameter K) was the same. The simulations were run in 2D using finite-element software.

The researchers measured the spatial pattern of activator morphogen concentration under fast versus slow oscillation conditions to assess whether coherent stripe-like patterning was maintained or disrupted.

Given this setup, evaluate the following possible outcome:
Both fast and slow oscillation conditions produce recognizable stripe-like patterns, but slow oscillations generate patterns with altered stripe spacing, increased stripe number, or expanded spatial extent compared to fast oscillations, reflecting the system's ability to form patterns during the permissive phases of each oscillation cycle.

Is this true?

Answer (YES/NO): NO